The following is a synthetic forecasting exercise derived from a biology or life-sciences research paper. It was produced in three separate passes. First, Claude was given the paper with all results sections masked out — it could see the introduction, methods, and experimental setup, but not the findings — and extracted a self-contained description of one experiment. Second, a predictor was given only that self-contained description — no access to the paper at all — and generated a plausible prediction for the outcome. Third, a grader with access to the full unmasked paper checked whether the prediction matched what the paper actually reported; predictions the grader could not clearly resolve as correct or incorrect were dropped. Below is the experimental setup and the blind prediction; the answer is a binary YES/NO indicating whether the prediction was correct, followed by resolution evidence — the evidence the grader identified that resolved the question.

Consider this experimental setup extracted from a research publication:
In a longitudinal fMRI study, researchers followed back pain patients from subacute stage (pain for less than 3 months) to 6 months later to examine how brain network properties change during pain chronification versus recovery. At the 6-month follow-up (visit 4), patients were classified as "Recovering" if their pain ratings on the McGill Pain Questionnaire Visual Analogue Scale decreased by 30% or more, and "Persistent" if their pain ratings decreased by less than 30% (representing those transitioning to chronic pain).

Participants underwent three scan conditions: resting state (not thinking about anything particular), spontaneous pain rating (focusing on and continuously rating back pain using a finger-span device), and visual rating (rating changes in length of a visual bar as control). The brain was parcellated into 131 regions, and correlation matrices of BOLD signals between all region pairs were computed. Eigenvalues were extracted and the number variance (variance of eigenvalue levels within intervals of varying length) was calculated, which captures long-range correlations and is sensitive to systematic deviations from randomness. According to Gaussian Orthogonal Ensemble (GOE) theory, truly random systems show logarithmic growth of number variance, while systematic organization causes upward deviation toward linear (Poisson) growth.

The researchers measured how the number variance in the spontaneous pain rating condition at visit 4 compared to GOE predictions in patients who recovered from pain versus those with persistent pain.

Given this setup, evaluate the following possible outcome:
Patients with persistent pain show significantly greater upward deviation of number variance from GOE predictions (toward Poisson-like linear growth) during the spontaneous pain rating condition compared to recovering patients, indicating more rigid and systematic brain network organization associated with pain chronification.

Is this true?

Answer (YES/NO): YES